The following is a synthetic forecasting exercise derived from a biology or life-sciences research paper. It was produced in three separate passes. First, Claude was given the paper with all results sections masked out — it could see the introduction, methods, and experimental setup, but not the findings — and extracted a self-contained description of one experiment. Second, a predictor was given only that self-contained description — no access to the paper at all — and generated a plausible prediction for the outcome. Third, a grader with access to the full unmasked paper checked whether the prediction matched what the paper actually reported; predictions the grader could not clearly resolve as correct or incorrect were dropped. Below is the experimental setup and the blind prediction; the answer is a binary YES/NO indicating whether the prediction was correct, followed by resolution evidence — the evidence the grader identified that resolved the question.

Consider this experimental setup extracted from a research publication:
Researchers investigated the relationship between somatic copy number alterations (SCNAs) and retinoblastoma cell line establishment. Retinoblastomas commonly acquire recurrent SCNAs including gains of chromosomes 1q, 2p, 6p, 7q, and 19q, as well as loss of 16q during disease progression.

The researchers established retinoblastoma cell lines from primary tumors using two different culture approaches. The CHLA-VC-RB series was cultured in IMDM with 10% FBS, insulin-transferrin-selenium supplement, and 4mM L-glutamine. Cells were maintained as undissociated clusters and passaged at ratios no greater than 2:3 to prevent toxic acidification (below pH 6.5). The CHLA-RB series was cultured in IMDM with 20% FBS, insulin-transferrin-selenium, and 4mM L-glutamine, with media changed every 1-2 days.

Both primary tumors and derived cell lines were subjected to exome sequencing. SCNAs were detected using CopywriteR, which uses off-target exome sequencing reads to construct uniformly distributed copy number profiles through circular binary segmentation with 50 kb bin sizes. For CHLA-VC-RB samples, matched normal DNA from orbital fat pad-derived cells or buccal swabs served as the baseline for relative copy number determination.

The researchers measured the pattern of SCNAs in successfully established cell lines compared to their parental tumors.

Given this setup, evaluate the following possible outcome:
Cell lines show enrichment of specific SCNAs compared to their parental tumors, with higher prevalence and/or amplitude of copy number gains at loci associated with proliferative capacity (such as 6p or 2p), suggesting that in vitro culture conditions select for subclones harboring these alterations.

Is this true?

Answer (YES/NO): YES